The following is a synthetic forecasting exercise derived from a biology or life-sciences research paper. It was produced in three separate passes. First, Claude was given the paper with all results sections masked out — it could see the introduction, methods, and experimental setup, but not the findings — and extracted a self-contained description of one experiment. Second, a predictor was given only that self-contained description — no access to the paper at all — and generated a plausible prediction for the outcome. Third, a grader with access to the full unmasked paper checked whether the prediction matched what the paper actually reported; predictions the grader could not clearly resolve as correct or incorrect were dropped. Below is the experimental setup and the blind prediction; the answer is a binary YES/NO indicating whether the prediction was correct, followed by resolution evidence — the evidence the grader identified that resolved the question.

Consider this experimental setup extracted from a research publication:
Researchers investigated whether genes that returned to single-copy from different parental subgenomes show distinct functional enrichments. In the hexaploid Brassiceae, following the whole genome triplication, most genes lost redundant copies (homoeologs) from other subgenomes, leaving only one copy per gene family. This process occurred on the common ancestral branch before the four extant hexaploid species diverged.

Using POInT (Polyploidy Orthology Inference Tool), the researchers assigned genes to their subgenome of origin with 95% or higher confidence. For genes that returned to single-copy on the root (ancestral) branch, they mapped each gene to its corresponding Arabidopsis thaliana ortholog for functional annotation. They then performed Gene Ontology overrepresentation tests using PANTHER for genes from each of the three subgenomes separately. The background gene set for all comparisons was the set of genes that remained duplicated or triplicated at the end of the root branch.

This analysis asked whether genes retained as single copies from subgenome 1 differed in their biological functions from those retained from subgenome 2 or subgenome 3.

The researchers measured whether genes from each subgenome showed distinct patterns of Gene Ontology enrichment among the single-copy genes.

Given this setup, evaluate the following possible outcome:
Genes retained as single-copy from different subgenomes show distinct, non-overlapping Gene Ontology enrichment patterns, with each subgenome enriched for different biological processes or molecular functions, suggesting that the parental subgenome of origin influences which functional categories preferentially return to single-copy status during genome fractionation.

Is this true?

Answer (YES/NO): NO